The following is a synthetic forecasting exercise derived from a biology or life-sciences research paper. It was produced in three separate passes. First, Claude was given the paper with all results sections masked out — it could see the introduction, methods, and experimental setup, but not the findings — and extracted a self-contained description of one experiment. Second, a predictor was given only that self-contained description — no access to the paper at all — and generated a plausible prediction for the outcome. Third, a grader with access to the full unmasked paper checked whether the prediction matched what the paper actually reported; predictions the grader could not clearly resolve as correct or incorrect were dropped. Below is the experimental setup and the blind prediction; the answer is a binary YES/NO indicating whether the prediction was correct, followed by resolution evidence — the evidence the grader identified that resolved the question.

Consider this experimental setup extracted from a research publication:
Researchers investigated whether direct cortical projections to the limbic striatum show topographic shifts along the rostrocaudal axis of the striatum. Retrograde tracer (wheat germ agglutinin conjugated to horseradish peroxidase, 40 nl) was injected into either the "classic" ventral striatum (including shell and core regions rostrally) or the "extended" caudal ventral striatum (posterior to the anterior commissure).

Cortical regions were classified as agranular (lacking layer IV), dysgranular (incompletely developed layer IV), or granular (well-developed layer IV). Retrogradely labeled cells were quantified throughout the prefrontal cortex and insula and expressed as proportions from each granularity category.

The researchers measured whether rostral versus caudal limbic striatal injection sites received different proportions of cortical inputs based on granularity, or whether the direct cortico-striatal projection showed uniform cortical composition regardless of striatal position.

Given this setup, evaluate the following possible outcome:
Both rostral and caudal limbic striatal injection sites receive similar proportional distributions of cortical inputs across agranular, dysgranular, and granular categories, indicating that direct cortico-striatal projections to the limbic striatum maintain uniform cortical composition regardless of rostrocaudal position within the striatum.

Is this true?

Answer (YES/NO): NO